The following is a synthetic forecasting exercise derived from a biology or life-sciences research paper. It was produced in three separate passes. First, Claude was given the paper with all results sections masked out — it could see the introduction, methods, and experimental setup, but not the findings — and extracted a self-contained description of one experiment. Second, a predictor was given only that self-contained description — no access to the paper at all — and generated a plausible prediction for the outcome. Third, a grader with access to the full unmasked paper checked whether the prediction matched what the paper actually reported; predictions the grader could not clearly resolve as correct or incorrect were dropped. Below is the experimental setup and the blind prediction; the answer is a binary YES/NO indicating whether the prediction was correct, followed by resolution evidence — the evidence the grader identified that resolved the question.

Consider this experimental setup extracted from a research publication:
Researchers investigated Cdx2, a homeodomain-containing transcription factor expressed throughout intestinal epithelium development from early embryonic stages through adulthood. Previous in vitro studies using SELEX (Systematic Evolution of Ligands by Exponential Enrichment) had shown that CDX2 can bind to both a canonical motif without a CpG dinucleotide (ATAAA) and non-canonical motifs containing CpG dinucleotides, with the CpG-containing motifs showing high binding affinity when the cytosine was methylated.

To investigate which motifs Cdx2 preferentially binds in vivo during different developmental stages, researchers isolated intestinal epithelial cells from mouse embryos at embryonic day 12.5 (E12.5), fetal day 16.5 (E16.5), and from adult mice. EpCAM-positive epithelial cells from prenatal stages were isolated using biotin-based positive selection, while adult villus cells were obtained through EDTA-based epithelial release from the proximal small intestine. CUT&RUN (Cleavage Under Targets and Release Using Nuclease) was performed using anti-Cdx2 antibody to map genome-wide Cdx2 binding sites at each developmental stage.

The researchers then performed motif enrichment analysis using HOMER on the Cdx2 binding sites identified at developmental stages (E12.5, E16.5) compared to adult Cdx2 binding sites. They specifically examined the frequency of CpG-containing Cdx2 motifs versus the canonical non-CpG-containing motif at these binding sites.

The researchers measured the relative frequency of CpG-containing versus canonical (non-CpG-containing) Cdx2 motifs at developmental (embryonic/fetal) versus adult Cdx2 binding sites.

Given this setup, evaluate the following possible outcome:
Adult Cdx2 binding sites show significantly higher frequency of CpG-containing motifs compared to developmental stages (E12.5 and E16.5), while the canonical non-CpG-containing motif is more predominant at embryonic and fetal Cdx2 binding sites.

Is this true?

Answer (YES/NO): NO